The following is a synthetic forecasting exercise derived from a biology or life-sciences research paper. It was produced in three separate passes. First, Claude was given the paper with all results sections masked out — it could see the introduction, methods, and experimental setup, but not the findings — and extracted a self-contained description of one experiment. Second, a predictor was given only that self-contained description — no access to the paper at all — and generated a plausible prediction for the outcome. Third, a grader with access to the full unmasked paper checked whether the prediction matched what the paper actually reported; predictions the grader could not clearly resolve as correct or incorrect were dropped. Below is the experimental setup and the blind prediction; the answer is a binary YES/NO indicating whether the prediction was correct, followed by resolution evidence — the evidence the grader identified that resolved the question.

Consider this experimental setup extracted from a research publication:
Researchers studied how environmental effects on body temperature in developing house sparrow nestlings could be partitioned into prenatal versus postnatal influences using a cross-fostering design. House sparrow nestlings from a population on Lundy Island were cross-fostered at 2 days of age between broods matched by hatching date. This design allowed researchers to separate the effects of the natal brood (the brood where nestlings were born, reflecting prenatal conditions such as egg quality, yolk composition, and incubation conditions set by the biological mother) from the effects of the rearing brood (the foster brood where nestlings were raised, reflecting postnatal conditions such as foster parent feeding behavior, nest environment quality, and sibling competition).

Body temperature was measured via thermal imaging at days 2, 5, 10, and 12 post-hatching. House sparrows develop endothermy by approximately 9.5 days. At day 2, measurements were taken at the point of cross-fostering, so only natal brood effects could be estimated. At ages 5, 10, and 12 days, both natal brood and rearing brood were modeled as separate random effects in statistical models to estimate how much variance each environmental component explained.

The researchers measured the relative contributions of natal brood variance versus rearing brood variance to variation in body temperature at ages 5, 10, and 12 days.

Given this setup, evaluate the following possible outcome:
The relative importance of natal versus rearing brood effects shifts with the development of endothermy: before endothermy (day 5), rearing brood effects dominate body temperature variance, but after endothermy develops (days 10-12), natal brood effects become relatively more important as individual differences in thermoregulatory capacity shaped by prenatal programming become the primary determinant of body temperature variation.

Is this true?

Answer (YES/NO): NO